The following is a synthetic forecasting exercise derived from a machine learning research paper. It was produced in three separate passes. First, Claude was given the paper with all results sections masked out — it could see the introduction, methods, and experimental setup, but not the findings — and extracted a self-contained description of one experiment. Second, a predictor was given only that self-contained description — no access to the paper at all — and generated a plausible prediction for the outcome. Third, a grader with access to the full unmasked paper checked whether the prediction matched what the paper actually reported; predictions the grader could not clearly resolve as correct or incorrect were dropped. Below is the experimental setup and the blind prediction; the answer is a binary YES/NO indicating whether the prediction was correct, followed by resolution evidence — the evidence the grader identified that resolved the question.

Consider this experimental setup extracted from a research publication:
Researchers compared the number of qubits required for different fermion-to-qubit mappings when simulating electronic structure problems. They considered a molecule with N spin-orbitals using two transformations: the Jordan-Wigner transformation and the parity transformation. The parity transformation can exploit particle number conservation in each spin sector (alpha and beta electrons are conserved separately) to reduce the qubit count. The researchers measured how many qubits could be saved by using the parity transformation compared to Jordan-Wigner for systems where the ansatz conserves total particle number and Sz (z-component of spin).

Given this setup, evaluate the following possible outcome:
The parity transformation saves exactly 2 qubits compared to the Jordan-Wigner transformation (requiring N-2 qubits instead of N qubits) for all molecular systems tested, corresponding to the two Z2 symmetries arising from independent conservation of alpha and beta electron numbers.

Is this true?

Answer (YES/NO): YES